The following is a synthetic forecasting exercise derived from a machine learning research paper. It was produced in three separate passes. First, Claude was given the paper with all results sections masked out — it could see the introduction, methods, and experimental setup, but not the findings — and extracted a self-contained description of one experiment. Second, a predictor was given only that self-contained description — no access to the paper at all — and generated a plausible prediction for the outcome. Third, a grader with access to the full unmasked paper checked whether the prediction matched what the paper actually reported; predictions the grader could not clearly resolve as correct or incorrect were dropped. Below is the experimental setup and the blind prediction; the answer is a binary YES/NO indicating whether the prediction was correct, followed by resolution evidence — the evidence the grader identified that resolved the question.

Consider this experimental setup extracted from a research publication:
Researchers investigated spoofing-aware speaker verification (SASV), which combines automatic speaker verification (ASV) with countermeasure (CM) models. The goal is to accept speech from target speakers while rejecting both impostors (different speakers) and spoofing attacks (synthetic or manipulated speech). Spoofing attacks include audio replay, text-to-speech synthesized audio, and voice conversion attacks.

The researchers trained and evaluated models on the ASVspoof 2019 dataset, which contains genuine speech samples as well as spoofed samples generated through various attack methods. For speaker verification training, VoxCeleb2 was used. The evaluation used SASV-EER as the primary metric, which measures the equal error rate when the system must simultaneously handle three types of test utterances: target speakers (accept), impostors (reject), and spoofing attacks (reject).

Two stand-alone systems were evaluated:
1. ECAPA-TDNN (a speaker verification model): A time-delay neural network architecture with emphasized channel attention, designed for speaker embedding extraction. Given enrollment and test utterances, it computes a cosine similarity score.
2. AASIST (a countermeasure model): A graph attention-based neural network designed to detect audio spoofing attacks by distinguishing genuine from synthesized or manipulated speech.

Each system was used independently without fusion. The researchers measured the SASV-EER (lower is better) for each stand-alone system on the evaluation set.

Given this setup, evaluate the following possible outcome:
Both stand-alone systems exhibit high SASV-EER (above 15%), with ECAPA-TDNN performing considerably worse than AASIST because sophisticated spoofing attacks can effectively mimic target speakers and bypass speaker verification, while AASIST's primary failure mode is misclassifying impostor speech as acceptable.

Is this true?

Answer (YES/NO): NO